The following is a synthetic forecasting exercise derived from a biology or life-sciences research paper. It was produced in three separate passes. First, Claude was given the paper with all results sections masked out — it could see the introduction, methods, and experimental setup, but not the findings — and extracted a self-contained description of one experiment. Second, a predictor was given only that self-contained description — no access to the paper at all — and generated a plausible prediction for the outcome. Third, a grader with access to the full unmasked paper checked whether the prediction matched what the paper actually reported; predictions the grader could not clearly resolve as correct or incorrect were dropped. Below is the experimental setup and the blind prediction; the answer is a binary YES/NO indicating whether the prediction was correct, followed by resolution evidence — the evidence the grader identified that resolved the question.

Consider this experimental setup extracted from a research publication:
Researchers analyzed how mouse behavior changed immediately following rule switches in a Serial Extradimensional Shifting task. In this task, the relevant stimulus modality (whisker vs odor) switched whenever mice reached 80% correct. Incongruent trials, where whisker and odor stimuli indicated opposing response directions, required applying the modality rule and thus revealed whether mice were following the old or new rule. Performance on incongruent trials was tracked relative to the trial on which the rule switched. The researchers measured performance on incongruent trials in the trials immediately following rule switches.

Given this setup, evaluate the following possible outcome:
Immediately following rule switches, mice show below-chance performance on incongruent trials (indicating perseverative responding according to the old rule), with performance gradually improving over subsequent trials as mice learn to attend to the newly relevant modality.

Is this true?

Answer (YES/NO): YES